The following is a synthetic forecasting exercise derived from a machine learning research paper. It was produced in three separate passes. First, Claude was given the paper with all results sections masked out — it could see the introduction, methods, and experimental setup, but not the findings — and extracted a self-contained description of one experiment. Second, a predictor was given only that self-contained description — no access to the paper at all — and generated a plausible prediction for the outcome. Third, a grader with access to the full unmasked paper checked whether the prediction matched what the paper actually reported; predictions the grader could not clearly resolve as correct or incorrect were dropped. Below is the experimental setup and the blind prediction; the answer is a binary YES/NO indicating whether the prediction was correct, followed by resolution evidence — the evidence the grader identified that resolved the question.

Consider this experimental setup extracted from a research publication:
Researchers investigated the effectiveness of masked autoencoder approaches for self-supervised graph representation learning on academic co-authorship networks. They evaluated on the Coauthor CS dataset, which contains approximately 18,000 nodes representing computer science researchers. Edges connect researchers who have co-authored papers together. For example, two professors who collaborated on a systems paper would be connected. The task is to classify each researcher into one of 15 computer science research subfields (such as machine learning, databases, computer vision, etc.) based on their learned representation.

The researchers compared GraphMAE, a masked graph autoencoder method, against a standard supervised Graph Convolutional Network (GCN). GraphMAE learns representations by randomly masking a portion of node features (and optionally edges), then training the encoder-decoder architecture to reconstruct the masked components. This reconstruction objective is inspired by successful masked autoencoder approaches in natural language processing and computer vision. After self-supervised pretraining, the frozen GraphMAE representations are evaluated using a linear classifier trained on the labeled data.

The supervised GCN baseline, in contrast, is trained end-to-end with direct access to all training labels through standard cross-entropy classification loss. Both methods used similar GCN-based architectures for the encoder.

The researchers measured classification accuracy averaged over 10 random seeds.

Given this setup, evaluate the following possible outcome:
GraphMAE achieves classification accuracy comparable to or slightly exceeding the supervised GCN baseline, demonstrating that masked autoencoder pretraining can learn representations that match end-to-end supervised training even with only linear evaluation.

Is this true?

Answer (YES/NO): NO